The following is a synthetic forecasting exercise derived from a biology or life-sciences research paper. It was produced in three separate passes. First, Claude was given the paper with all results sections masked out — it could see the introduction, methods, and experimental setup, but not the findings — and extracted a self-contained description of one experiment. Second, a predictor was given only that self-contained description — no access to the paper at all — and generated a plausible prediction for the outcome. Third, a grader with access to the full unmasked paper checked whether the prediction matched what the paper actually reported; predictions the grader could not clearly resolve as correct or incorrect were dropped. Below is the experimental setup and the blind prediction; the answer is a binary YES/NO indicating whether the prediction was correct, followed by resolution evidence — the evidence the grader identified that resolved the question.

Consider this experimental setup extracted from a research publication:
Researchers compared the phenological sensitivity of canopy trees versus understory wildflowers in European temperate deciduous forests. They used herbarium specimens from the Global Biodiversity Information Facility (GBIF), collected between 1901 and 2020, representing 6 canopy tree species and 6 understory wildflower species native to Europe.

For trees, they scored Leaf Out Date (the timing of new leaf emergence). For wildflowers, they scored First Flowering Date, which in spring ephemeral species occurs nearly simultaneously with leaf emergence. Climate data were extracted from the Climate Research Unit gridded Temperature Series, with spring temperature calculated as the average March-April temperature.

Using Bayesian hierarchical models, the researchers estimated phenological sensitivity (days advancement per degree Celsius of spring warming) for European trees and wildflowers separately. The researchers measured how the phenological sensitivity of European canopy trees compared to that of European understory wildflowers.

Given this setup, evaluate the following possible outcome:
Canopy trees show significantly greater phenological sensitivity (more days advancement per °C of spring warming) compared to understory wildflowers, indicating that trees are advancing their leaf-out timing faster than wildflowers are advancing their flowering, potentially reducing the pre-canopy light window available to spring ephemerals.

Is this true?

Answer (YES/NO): NO